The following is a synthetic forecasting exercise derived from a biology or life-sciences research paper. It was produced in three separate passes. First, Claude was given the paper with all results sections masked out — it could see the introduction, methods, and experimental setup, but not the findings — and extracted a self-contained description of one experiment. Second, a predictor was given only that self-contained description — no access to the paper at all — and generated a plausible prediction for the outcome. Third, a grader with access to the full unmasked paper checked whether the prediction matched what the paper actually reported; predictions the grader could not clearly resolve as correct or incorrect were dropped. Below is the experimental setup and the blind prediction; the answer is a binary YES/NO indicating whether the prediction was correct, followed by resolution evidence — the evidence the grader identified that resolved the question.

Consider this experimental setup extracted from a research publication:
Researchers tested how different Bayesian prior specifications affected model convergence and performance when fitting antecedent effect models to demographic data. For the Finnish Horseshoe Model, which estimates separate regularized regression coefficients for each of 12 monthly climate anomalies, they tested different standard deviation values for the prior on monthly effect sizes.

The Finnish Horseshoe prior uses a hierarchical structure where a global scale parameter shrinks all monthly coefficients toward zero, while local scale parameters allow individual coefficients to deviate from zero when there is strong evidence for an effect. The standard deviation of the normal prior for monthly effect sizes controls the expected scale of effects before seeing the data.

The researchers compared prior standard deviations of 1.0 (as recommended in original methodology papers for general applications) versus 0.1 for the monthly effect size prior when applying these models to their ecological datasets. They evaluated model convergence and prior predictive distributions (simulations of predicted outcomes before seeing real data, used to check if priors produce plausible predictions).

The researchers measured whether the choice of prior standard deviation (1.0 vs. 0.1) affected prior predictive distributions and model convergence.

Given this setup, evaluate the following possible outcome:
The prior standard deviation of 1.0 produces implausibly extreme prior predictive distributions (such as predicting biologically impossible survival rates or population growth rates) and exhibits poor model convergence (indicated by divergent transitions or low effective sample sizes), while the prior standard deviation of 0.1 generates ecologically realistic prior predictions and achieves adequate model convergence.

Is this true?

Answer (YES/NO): YES